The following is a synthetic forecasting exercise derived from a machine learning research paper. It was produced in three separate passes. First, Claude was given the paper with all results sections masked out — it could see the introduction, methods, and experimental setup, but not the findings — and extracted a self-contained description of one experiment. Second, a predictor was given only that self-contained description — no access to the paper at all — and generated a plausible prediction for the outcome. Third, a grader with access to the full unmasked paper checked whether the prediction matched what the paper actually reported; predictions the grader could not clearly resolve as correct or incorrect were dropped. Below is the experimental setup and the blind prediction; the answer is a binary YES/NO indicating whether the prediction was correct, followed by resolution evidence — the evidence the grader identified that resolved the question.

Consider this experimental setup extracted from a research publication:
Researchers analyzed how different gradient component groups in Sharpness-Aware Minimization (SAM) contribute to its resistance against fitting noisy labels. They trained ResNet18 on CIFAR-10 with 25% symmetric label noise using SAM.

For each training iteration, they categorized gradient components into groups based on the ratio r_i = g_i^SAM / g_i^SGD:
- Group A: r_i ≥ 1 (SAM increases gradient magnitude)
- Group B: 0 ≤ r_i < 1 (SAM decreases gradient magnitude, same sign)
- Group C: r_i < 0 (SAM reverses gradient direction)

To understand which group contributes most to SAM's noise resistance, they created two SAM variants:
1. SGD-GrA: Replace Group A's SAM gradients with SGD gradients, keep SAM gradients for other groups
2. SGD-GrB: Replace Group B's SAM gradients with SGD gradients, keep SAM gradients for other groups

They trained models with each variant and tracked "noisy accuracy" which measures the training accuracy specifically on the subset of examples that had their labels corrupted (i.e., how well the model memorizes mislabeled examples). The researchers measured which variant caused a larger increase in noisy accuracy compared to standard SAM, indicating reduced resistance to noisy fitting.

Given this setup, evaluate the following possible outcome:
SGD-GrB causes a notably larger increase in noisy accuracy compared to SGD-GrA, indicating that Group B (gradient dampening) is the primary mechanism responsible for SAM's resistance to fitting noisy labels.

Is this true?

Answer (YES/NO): YES